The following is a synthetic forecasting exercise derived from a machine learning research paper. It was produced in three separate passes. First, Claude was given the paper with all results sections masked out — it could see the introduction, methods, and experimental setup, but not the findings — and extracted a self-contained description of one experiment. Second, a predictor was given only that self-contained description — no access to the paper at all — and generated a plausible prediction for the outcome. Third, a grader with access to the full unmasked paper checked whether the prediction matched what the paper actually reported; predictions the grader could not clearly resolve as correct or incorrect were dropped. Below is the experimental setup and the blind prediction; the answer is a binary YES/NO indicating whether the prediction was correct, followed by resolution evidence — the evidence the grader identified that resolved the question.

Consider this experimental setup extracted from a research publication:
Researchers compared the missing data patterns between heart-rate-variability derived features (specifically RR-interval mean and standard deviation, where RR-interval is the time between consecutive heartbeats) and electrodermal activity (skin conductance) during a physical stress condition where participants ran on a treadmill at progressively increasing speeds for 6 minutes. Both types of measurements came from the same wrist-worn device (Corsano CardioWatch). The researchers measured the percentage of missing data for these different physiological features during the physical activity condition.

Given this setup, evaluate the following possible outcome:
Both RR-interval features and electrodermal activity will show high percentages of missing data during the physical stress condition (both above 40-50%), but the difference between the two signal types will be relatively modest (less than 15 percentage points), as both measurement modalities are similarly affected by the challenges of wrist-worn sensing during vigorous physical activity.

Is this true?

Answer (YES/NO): NO